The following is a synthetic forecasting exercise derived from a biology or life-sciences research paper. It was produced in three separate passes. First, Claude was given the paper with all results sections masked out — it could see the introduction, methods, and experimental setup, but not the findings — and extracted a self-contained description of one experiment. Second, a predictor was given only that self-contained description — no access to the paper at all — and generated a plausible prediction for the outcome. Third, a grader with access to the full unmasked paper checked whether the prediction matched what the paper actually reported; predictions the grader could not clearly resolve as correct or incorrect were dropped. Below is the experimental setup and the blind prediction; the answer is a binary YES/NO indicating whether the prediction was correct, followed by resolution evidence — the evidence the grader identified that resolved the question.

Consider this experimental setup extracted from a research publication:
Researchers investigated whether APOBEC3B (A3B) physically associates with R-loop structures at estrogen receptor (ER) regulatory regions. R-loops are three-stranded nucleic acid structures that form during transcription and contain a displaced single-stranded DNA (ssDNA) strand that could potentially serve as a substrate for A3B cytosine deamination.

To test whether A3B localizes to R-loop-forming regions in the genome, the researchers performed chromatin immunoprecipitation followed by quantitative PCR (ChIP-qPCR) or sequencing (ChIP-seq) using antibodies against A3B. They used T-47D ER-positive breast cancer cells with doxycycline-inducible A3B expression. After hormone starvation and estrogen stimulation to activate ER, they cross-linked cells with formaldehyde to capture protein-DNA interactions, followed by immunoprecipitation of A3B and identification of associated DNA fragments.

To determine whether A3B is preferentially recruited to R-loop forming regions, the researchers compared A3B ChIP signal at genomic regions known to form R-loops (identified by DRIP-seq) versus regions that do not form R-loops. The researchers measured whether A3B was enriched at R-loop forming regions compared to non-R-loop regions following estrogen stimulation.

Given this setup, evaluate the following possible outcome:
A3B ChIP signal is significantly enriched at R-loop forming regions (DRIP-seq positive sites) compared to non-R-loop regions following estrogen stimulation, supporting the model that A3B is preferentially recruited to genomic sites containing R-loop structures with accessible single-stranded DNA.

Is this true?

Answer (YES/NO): YES